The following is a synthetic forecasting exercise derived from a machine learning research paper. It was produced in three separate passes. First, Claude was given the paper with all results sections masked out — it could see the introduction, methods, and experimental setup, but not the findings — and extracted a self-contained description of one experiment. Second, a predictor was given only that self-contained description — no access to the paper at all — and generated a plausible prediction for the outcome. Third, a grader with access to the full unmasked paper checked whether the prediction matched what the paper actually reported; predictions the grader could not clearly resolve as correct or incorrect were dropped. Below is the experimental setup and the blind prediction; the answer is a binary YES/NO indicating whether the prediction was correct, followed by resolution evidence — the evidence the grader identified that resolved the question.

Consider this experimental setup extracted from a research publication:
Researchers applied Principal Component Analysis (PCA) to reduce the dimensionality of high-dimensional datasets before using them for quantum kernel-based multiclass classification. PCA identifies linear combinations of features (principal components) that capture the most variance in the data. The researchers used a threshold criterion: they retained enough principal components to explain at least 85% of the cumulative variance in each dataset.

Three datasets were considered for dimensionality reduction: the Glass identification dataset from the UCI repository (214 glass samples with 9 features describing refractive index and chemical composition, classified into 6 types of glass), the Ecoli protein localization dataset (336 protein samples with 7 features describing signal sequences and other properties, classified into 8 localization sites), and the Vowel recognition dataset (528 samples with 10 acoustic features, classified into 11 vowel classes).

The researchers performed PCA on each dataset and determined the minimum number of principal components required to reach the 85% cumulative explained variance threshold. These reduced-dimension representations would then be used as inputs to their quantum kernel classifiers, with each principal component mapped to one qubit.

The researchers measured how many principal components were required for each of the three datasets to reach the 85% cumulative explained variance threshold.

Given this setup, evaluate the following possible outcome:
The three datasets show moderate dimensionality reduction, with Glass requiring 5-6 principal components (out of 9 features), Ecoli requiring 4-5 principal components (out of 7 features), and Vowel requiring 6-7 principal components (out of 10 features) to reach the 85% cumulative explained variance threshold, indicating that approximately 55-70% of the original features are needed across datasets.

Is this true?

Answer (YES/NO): YES